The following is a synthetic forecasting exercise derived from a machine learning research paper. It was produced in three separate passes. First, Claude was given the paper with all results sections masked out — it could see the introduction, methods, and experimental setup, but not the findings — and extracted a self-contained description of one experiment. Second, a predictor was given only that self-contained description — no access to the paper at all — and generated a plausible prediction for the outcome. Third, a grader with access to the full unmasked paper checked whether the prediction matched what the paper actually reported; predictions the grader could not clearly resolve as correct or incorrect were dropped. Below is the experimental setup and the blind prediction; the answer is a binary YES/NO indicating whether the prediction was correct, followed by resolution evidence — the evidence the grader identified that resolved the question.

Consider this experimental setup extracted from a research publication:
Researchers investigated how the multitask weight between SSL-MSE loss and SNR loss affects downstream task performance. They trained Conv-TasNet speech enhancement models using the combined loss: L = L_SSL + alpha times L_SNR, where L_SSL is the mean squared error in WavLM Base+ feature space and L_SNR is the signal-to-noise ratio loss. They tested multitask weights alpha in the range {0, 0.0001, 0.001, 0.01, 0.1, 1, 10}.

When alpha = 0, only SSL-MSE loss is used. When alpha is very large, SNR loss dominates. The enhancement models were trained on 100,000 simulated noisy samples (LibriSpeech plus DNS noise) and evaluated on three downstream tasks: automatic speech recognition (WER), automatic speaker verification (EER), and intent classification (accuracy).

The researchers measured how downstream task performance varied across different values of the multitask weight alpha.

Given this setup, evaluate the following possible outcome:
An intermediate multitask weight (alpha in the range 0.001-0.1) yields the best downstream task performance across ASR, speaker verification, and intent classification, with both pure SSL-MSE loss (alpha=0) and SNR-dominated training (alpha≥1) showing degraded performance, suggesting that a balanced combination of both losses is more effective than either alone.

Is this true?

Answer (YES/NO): NO